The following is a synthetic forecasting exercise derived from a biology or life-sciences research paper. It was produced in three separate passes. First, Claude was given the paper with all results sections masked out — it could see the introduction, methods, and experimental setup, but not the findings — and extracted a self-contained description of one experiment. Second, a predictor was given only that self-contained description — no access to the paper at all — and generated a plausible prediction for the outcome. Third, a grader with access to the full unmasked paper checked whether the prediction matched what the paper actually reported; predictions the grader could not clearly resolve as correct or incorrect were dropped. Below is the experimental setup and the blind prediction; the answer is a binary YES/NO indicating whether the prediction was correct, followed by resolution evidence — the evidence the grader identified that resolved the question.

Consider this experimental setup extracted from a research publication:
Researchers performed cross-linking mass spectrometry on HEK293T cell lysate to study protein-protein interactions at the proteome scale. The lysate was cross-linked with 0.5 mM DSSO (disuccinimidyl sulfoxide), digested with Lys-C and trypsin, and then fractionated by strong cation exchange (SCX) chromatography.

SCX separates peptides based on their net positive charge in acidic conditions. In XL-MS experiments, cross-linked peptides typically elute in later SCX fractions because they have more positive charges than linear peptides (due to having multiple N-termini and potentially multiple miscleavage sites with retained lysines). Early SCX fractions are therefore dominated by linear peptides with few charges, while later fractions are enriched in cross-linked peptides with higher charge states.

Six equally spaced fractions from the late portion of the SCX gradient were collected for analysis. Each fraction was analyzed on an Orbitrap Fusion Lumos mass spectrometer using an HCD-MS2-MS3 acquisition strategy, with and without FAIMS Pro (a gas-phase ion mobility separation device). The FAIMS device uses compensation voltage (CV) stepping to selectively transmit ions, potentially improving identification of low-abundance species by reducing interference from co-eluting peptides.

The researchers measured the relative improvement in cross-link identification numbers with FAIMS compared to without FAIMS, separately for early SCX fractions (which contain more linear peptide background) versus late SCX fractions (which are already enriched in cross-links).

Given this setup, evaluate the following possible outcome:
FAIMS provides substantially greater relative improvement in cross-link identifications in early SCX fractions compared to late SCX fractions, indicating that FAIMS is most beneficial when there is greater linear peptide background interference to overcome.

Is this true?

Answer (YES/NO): YES